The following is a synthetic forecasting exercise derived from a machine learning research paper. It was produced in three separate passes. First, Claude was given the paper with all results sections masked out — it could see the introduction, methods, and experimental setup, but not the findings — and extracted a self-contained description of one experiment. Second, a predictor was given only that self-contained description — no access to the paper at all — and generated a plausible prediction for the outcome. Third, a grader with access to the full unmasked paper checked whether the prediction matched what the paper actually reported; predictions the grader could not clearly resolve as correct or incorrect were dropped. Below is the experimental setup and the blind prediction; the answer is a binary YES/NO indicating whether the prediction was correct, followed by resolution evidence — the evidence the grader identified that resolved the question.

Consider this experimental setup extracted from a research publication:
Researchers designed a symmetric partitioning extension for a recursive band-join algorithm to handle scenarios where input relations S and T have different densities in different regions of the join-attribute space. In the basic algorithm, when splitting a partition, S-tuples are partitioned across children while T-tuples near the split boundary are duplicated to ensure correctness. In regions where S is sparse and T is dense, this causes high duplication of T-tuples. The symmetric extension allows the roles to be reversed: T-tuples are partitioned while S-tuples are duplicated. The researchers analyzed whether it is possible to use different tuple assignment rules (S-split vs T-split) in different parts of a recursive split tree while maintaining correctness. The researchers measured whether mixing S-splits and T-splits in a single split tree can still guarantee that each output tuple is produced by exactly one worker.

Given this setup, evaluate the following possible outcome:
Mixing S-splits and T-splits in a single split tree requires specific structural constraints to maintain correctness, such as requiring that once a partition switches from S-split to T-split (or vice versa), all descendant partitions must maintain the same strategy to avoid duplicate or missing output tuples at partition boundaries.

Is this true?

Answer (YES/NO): NO